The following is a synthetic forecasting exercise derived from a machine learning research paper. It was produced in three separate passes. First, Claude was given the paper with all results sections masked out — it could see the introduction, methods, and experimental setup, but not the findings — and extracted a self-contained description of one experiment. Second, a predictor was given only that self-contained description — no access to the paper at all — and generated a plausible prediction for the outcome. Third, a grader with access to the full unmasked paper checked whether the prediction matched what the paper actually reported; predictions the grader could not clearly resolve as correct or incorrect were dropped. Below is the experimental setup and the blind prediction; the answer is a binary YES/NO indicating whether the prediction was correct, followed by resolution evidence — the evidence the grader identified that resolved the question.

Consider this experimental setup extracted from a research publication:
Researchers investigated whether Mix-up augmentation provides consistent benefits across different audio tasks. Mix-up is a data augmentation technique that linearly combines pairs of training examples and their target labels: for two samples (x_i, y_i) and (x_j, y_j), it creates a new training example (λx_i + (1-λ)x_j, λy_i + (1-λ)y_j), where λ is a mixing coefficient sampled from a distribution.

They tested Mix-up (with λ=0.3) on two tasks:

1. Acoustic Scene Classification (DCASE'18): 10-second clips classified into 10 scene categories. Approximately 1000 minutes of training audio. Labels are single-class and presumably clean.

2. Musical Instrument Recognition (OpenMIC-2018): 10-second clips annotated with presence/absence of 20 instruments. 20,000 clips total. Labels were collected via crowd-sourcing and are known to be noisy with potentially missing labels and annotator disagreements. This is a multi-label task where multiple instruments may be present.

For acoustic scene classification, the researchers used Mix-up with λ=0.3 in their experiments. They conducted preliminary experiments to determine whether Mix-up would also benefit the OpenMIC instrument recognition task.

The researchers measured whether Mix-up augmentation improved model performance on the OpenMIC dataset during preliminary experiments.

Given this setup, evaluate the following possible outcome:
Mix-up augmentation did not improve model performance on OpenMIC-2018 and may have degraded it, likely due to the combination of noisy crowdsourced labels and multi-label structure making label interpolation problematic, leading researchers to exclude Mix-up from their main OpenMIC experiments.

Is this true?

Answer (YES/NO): YES